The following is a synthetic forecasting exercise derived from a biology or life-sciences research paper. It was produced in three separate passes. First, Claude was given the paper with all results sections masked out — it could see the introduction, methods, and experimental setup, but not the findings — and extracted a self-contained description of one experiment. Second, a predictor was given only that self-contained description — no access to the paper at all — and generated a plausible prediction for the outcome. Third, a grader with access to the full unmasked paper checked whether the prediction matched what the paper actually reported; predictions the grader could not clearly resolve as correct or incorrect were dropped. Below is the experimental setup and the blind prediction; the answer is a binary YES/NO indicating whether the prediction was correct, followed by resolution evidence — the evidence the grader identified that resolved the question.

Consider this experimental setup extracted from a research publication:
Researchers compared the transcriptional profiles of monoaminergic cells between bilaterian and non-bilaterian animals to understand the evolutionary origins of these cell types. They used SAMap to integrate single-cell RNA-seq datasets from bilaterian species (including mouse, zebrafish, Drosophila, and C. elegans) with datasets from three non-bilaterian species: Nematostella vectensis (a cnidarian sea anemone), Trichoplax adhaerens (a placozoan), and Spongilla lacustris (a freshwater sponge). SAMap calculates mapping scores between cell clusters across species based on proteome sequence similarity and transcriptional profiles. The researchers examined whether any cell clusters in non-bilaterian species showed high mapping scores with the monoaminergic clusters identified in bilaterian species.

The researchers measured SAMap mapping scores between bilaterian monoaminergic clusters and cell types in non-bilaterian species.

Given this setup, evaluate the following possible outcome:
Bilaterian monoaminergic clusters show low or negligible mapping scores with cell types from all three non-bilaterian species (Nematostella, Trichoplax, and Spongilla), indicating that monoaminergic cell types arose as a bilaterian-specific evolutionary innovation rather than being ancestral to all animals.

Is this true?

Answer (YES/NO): YES